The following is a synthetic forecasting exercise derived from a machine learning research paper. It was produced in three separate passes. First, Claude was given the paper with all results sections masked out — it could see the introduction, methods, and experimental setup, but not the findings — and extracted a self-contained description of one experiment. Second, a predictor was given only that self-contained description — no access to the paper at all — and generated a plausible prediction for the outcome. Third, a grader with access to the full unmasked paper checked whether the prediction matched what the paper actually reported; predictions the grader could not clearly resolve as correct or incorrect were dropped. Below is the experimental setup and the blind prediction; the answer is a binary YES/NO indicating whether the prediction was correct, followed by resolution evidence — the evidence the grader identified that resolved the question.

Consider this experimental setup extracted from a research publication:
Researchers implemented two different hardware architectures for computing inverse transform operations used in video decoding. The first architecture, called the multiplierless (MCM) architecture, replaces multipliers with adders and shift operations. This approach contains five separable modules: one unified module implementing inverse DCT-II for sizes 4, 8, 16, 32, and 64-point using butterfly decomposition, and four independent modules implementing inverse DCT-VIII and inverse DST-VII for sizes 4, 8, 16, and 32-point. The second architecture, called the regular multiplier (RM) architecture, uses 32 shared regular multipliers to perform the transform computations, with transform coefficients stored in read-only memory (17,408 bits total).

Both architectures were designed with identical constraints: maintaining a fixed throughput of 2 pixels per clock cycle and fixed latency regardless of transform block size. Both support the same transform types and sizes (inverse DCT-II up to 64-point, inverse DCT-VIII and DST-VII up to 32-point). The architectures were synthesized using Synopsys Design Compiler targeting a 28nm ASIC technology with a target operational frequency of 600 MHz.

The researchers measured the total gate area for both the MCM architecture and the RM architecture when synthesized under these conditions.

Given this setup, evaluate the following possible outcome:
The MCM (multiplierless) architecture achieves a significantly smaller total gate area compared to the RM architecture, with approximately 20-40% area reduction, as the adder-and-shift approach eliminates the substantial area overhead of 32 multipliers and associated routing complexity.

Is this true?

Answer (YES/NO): NO